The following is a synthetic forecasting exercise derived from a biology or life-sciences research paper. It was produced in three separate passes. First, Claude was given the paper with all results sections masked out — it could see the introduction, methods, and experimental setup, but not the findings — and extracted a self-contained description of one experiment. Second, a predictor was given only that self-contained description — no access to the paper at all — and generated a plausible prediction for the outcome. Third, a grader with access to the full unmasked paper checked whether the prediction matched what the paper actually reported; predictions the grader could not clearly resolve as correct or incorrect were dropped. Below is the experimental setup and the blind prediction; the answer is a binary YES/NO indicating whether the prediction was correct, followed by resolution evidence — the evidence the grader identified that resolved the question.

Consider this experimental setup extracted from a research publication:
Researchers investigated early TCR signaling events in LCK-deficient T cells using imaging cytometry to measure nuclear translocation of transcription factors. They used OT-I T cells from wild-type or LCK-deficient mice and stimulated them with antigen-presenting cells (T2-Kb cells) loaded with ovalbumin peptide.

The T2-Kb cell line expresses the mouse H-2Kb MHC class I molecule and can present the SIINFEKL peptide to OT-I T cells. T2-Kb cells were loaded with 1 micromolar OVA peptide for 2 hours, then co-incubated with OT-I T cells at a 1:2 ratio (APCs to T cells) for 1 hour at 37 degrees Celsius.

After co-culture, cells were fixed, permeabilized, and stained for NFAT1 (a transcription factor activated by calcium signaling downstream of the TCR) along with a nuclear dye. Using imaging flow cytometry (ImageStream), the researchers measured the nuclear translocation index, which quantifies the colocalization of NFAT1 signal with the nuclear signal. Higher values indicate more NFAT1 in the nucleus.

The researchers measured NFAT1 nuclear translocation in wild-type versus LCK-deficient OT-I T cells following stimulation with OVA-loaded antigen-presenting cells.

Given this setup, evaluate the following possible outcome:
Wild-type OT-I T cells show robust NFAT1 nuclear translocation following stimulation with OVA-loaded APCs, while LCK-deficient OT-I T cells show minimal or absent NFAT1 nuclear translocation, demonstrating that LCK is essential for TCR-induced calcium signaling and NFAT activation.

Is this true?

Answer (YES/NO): NO